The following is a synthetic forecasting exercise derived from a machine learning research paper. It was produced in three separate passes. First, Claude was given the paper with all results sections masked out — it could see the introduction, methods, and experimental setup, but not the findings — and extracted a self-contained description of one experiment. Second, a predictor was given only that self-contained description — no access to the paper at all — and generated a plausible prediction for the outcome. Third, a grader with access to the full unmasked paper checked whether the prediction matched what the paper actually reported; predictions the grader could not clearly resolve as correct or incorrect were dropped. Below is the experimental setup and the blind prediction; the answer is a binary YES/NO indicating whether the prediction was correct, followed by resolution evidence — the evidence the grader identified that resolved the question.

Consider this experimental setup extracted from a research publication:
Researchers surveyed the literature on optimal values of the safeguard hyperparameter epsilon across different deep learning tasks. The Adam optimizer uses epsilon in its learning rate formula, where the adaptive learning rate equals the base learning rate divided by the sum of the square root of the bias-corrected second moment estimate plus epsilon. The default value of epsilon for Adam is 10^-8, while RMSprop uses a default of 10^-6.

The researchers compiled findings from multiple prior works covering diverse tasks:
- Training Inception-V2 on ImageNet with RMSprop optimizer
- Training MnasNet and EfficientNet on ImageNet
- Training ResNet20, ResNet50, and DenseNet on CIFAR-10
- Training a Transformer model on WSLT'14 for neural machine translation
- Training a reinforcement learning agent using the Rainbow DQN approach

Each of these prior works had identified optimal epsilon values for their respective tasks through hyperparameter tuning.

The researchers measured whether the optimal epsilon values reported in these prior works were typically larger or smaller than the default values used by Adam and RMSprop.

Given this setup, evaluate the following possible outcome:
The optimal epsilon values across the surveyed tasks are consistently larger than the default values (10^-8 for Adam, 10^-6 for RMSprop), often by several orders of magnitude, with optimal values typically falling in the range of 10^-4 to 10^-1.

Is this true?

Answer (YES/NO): YES